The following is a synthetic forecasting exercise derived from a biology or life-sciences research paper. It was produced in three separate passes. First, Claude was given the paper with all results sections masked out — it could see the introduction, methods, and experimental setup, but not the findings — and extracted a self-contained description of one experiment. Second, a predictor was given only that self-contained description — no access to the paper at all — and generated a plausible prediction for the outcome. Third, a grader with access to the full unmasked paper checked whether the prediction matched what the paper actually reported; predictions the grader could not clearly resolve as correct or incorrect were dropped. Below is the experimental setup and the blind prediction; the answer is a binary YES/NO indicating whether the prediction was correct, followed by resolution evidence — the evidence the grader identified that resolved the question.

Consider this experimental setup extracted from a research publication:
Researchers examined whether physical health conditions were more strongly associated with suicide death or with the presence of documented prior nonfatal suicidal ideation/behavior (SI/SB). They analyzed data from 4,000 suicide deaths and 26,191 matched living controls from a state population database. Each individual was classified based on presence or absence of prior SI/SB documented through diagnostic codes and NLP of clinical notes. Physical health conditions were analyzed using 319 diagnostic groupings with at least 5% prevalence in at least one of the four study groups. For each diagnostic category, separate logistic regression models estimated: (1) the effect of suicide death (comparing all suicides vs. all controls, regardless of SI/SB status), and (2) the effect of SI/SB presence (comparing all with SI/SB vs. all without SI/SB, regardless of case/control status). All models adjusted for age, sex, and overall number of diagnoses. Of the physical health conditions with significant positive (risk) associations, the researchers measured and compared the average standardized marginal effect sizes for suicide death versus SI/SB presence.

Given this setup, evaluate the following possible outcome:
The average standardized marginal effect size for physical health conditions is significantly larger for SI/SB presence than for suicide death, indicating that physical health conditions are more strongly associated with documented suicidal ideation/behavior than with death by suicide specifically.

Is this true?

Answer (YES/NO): NO